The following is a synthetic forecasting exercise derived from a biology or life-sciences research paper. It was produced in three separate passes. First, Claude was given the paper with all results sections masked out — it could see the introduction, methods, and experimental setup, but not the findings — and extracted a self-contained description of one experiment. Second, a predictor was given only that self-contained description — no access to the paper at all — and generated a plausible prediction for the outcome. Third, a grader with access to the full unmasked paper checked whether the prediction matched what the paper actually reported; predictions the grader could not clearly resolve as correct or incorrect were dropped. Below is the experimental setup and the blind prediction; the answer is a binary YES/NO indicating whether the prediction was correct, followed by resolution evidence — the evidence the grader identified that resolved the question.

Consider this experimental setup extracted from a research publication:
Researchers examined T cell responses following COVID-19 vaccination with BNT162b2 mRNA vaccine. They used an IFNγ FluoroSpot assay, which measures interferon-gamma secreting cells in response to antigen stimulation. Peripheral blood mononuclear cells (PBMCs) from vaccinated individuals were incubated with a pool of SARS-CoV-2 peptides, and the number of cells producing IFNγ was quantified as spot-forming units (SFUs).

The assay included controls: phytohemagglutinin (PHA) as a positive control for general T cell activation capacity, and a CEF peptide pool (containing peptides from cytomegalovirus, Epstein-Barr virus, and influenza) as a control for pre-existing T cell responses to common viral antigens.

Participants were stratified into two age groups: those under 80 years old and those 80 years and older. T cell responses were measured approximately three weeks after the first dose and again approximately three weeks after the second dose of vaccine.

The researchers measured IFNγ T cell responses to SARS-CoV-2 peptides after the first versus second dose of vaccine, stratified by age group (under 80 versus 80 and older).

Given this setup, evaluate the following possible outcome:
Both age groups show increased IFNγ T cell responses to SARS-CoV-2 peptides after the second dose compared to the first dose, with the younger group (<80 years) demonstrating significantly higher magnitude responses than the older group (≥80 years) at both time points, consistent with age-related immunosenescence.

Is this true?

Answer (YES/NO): NO